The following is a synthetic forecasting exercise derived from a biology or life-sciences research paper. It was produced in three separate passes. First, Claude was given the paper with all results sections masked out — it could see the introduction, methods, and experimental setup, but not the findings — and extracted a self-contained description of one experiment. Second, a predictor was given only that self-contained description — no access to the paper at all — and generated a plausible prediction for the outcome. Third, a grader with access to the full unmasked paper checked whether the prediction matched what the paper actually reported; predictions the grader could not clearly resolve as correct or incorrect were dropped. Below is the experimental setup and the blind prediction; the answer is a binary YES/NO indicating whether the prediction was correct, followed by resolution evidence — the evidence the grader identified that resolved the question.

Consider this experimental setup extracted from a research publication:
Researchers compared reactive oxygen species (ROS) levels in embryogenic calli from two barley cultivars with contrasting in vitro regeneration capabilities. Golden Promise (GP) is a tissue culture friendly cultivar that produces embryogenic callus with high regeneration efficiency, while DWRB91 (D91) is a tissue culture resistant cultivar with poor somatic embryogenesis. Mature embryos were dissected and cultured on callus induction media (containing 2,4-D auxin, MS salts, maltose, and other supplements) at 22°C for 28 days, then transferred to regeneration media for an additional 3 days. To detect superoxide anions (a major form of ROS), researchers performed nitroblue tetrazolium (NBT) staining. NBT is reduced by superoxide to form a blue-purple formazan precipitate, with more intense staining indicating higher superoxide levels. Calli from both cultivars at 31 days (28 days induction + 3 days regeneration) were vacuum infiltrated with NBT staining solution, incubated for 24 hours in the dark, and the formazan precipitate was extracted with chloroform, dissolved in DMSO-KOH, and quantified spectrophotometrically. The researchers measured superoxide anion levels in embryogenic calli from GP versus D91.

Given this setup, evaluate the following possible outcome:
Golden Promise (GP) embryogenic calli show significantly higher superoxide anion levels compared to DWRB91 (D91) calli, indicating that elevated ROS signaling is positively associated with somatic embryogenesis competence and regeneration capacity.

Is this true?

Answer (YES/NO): YES